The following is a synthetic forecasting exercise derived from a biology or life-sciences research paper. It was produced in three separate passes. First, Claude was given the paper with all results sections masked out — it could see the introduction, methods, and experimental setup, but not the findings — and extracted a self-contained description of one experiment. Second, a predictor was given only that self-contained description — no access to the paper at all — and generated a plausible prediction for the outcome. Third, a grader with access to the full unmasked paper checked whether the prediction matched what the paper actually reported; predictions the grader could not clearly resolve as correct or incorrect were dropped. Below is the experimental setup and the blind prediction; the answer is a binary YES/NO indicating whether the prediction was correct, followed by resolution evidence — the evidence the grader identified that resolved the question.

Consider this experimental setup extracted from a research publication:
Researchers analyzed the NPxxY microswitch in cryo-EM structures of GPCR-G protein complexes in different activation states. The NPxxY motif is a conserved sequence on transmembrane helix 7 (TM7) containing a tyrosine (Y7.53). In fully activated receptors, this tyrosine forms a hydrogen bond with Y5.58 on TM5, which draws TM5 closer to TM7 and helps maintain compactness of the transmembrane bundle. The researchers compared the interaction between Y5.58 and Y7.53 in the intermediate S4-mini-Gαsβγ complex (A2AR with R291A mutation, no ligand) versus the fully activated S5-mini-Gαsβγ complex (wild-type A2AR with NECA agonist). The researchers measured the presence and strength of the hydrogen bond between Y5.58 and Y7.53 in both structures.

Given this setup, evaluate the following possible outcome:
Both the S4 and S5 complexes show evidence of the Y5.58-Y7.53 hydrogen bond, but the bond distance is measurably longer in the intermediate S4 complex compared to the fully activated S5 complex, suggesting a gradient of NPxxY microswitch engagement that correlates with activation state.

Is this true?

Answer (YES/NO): YES